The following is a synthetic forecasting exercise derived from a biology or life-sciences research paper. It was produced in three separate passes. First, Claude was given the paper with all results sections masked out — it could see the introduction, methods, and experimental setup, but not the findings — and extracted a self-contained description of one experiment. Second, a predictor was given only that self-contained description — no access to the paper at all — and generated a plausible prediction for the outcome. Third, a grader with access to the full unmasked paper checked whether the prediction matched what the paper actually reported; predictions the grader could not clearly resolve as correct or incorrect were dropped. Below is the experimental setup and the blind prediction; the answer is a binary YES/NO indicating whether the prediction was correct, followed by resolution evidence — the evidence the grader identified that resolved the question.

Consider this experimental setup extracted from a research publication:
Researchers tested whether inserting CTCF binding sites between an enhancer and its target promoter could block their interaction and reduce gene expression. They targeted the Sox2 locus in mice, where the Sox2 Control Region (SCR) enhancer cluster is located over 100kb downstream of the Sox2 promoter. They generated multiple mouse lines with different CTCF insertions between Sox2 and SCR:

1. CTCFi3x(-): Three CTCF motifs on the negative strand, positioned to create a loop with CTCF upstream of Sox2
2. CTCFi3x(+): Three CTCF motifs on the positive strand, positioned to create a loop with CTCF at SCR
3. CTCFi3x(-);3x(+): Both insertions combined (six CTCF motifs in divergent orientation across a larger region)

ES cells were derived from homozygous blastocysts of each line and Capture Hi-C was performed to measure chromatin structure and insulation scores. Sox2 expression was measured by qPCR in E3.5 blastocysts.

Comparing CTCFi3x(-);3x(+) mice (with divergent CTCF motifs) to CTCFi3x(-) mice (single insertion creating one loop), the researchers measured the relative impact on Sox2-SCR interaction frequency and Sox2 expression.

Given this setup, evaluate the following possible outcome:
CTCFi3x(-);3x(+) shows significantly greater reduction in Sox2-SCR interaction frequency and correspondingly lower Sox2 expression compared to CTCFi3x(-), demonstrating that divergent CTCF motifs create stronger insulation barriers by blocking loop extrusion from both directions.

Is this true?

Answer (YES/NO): YES